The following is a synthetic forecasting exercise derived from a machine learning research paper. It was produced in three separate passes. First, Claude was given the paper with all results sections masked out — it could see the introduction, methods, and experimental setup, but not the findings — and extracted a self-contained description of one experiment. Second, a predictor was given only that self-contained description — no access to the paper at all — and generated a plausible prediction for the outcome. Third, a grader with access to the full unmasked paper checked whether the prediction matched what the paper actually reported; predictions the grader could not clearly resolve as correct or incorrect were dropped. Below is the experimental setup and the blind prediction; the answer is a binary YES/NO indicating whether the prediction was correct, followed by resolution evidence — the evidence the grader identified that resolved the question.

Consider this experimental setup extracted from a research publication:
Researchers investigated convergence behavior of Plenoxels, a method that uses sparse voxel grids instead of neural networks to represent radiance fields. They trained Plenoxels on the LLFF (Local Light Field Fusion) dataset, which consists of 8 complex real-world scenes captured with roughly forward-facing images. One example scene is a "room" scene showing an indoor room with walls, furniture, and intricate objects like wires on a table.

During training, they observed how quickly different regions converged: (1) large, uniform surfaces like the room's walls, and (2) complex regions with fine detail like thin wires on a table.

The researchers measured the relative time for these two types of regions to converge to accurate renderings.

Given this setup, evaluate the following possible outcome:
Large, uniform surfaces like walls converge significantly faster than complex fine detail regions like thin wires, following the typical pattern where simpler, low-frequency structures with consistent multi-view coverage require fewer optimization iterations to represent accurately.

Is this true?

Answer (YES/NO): YES